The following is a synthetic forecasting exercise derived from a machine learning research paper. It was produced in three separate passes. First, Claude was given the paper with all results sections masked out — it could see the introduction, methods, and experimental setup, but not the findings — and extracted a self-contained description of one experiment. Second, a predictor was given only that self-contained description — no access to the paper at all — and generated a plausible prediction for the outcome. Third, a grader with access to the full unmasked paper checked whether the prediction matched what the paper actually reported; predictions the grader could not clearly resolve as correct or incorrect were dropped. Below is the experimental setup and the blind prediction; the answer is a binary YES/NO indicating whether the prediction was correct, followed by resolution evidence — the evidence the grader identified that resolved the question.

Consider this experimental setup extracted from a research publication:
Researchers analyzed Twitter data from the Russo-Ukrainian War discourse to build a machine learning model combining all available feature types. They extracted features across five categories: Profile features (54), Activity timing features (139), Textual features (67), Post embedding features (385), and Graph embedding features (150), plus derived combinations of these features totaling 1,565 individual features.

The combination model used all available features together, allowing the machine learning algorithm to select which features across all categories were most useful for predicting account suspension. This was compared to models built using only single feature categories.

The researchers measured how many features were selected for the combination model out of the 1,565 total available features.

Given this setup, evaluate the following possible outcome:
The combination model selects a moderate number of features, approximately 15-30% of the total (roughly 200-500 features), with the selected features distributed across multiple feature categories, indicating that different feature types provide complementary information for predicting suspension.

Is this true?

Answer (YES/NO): NO